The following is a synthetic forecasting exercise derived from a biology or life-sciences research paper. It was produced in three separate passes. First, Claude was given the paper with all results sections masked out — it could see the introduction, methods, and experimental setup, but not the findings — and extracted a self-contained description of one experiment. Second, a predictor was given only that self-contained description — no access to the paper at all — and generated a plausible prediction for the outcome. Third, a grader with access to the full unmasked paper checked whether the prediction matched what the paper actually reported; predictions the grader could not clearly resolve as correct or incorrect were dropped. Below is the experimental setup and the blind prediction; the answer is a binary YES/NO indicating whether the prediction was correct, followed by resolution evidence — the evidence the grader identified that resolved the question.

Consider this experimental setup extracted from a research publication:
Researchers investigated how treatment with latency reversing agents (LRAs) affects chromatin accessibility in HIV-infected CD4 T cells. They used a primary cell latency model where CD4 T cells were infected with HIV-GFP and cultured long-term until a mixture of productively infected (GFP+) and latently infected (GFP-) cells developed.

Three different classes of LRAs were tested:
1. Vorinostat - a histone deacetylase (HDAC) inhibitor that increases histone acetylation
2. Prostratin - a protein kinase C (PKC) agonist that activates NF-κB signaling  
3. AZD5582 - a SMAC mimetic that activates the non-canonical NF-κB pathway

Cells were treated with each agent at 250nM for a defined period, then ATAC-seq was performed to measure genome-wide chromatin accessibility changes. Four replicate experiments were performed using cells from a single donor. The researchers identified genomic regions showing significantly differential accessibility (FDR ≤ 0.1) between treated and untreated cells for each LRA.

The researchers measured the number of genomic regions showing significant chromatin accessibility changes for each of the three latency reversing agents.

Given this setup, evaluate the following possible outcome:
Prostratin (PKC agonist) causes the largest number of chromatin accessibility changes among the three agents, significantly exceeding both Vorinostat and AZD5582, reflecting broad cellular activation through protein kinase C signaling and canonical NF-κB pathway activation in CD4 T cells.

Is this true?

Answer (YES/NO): YES